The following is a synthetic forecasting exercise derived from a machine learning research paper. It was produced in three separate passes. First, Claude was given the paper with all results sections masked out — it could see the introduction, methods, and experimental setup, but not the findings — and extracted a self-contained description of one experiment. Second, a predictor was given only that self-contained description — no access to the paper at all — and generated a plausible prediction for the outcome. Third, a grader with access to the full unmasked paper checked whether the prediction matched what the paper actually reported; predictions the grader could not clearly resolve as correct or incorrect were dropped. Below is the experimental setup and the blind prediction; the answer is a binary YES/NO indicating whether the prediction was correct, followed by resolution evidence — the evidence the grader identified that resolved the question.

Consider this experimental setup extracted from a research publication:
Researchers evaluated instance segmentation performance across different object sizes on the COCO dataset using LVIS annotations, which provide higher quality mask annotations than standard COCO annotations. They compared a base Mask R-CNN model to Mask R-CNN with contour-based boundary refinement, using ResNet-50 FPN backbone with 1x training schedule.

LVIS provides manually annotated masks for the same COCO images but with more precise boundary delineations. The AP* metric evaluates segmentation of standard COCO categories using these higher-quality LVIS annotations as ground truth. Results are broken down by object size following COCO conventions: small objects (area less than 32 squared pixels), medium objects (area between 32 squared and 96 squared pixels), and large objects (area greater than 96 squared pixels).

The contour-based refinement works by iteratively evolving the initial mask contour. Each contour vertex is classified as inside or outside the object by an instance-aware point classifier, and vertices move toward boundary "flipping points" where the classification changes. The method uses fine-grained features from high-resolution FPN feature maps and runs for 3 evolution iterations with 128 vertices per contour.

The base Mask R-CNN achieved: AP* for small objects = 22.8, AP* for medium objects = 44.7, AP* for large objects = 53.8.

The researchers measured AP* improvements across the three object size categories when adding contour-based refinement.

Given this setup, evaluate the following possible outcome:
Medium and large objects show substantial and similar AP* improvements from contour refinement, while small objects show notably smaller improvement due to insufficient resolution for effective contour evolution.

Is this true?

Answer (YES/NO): NO